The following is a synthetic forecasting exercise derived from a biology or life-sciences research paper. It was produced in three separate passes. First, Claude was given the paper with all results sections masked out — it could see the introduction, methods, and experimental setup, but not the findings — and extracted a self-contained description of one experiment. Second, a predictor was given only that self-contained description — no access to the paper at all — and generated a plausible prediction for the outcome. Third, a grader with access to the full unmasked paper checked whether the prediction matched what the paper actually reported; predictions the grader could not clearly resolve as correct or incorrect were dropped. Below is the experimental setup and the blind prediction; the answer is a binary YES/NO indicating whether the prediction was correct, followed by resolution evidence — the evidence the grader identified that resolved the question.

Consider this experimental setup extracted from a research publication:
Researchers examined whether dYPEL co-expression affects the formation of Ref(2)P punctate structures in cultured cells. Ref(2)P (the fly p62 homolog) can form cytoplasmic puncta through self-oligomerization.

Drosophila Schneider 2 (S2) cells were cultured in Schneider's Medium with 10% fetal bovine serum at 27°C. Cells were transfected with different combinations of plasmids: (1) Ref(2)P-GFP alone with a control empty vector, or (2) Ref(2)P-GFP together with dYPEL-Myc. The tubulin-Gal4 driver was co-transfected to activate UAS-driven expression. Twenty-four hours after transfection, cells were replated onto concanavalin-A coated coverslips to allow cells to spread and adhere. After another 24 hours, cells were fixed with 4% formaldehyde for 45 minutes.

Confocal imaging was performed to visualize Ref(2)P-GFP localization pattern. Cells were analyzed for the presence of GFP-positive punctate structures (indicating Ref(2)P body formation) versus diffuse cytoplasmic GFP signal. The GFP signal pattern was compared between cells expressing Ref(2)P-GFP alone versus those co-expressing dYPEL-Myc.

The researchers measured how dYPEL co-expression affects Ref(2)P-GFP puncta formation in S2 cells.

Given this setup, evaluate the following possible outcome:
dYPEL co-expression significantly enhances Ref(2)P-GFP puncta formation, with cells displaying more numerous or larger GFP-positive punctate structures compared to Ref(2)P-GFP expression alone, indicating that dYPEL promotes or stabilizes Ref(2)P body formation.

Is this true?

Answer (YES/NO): NO